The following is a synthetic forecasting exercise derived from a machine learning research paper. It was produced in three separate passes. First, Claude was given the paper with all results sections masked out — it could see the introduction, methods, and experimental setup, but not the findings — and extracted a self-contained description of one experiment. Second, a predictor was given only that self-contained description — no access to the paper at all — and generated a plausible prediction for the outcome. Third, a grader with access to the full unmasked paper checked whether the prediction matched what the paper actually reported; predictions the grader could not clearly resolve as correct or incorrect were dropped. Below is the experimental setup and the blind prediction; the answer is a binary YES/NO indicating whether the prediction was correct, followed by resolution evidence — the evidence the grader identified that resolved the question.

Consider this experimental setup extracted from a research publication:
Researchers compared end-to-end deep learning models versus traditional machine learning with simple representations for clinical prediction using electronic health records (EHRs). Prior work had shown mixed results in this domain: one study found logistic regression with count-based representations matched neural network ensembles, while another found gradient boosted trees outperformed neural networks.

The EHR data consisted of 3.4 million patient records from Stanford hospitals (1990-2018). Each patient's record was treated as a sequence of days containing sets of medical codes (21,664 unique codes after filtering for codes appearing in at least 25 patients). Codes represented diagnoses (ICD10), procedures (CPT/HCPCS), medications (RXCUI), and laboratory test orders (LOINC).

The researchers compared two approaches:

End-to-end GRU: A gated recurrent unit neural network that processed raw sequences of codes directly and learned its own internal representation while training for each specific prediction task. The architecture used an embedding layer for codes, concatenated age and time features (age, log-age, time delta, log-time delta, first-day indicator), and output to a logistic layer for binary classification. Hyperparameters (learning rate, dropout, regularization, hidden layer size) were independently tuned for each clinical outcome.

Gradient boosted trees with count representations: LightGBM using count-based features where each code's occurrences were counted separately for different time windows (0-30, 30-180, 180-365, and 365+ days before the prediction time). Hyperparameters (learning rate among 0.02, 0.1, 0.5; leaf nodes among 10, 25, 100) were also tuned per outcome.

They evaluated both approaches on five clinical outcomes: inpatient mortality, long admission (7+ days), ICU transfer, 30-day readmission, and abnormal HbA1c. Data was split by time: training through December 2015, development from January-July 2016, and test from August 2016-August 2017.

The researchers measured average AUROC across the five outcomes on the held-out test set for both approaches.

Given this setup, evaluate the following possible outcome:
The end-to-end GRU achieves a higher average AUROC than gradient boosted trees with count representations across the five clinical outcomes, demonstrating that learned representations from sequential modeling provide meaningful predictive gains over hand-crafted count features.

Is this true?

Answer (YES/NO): NO